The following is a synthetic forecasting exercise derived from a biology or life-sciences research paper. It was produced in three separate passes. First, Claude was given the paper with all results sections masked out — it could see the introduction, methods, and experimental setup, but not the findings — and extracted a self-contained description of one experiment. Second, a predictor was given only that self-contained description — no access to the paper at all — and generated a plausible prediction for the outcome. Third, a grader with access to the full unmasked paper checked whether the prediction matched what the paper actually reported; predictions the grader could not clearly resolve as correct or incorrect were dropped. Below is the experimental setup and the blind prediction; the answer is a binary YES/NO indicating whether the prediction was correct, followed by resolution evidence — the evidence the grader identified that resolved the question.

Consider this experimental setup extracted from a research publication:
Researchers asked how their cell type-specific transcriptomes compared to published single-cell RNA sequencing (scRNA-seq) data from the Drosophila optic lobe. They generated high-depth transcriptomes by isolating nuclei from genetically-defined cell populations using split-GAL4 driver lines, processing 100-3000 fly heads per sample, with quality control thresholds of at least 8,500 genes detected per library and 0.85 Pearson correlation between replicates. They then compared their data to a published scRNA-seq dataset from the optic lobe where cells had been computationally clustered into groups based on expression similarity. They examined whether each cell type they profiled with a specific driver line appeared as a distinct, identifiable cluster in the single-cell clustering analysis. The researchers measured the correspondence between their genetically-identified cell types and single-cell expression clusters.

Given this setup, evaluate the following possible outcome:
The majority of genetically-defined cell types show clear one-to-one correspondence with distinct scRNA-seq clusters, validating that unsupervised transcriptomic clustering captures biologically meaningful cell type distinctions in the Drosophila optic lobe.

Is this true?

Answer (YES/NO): NO